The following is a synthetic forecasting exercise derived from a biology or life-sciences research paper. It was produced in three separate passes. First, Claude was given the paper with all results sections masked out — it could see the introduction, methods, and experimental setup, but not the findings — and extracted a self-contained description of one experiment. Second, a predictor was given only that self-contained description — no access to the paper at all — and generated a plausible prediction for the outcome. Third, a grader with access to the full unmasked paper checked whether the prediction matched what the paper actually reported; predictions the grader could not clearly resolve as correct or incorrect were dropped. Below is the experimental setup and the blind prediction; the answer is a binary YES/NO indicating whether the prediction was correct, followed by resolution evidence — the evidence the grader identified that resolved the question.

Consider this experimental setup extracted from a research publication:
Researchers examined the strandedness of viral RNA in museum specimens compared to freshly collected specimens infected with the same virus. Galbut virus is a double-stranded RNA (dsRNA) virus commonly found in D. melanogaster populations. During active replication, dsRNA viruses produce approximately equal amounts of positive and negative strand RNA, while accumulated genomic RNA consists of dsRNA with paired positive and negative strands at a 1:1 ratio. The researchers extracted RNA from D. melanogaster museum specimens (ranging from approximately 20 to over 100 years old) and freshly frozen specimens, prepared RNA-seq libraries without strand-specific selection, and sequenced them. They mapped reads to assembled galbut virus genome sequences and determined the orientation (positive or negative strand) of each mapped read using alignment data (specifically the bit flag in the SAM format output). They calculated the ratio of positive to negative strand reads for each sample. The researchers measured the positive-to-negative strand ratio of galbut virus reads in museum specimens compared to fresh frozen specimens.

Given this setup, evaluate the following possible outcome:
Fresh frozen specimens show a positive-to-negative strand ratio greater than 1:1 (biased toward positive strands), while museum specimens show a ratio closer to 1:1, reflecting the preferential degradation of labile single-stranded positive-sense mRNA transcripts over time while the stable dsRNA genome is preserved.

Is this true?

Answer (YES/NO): YES